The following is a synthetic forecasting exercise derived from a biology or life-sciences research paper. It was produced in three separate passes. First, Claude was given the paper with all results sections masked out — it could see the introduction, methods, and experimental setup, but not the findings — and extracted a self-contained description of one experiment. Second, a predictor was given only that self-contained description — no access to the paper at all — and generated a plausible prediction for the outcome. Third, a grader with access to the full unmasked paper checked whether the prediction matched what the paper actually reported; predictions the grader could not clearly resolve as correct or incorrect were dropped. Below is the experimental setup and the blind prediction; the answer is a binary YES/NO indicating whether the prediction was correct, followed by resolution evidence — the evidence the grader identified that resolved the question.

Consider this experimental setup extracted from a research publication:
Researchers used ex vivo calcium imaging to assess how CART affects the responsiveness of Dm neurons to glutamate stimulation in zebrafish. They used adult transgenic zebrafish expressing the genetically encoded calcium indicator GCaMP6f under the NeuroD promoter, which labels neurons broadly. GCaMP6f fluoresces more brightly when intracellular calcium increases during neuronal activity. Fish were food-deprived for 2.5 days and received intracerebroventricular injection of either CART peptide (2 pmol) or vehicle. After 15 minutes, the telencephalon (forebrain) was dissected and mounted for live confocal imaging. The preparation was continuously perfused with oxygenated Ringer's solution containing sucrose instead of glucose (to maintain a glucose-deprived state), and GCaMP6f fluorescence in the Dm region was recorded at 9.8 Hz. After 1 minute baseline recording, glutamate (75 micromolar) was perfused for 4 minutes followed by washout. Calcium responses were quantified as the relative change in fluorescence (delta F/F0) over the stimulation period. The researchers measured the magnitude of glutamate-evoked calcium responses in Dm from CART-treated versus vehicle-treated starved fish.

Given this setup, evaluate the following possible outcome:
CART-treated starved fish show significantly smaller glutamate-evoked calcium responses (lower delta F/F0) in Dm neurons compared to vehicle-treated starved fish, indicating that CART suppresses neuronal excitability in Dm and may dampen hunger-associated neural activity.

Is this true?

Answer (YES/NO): NO